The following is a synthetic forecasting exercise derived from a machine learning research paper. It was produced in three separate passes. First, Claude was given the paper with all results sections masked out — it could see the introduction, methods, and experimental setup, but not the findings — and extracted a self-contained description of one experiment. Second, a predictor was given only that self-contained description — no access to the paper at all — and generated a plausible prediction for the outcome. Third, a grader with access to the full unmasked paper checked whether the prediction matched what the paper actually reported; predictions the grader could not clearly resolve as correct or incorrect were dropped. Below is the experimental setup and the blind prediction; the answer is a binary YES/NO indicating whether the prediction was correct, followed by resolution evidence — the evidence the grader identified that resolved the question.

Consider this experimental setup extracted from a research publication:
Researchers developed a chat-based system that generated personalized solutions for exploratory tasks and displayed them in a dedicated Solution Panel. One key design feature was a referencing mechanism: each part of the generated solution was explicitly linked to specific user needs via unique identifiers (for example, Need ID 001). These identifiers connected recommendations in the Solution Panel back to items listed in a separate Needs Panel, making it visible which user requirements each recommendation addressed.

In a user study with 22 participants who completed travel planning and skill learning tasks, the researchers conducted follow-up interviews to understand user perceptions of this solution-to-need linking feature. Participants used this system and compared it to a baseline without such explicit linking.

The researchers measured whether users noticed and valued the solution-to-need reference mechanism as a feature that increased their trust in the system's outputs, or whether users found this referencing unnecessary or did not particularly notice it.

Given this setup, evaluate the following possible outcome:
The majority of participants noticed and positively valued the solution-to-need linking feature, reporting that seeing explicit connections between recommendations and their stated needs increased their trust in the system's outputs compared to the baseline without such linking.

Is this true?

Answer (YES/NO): NO